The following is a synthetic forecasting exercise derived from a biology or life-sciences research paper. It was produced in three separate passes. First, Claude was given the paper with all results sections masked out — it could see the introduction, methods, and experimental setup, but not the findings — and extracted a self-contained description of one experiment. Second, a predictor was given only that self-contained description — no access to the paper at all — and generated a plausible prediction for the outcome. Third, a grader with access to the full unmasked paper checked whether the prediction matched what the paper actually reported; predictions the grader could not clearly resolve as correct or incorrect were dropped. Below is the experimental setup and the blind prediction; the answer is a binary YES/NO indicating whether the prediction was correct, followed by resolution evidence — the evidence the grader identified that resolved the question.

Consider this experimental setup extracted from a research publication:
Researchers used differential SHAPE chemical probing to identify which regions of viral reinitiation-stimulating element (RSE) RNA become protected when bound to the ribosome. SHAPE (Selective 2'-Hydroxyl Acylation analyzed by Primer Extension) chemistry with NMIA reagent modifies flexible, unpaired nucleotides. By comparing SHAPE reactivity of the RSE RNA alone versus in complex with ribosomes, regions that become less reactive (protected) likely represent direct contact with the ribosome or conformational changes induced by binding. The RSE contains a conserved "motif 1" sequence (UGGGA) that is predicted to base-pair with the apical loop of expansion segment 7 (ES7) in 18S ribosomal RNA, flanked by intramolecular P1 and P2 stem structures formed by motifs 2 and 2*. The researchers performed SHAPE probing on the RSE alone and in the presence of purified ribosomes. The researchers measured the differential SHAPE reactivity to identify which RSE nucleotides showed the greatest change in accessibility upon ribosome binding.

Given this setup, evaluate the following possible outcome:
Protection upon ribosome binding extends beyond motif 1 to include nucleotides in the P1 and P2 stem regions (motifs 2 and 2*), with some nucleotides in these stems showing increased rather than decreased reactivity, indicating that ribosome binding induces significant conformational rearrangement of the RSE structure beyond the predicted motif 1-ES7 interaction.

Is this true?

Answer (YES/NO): NO